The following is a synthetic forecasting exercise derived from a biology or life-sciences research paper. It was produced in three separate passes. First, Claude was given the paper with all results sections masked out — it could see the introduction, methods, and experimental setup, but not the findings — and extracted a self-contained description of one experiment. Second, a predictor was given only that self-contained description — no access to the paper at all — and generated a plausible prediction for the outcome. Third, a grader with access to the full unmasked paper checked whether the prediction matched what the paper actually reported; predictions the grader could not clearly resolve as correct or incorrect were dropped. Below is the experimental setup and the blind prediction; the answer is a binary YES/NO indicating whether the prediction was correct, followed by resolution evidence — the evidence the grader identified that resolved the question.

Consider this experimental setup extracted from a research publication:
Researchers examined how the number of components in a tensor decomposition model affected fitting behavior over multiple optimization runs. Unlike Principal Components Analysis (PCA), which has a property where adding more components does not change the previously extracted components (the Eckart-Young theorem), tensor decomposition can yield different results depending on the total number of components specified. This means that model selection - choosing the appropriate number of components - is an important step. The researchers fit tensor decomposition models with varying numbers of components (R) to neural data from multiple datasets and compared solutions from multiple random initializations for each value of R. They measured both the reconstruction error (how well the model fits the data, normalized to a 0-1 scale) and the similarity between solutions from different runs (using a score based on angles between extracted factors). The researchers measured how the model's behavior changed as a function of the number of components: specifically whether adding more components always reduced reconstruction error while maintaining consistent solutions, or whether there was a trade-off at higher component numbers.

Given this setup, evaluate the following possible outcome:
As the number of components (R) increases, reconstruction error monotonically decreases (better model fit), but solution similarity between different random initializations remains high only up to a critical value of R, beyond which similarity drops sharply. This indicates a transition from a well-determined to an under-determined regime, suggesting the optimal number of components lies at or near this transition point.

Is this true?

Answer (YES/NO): YES